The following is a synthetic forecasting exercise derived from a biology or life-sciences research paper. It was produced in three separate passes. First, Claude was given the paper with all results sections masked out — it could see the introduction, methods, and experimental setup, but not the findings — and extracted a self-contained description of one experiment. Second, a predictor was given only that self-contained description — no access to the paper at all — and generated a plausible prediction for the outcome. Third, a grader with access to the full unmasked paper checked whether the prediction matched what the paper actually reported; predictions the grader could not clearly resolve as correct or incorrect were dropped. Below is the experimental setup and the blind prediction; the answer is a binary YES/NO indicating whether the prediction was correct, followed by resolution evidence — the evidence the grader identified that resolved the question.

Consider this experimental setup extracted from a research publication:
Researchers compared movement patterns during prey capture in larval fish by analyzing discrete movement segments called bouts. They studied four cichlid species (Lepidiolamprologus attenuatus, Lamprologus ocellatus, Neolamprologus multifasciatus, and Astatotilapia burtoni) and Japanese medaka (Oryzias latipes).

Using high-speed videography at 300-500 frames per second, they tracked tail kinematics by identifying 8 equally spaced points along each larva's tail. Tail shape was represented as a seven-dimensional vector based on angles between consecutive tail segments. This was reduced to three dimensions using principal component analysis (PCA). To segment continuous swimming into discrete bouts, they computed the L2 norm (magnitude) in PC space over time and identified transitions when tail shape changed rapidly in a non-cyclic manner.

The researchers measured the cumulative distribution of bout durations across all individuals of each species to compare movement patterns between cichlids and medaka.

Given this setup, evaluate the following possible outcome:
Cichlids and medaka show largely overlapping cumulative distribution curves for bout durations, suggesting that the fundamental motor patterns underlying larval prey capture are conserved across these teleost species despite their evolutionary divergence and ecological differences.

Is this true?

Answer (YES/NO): NO